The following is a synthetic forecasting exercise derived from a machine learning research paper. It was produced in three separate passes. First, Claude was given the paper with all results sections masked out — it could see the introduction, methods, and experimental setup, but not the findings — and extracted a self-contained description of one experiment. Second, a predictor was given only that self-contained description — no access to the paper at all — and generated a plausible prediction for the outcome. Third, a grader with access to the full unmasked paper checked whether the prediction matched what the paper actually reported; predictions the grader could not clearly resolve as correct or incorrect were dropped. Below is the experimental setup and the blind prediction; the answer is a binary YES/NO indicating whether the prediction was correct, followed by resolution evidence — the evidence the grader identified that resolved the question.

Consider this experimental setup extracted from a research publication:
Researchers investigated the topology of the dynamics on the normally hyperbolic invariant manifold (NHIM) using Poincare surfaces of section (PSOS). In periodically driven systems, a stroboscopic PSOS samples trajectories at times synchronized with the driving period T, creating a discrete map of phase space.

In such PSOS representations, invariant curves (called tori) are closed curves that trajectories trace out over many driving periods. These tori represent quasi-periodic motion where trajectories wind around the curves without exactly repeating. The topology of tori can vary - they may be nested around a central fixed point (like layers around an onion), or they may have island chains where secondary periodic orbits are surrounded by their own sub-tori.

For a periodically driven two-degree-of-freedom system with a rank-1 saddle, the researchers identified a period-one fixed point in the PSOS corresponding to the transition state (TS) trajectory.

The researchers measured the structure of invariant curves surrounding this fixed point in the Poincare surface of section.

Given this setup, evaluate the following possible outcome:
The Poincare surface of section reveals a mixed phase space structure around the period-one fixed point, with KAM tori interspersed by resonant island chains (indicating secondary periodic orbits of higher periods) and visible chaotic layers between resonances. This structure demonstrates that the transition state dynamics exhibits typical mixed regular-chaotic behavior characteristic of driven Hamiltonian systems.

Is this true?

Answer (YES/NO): NO